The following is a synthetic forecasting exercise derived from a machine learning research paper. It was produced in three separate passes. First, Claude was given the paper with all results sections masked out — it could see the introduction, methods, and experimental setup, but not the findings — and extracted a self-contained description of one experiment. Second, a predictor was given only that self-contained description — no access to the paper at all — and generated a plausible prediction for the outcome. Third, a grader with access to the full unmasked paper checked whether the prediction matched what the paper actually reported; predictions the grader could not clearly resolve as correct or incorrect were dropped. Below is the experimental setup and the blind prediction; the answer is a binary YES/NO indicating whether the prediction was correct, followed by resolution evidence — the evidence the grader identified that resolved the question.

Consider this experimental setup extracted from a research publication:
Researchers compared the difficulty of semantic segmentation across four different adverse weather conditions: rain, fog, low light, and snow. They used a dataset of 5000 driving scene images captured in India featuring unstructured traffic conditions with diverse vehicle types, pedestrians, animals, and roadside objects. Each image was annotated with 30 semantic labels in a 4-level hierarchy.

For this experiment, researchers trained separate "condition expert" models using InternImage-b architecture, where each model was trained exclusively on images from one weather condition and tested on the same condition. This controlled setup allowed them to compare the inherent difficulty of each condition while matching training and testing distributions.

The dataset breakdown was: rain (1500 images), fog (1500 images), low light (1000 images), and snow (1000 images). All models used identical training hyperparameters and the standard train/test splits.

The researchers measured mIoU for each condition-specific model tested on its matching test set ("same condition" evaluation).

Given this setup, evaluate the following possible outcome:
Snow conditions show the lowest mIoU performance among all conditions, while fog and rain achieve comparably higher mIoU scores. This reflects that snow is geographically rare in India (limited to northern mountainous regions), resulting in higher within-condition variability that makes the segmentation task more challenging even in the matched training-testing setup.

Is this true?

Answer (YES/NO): YES